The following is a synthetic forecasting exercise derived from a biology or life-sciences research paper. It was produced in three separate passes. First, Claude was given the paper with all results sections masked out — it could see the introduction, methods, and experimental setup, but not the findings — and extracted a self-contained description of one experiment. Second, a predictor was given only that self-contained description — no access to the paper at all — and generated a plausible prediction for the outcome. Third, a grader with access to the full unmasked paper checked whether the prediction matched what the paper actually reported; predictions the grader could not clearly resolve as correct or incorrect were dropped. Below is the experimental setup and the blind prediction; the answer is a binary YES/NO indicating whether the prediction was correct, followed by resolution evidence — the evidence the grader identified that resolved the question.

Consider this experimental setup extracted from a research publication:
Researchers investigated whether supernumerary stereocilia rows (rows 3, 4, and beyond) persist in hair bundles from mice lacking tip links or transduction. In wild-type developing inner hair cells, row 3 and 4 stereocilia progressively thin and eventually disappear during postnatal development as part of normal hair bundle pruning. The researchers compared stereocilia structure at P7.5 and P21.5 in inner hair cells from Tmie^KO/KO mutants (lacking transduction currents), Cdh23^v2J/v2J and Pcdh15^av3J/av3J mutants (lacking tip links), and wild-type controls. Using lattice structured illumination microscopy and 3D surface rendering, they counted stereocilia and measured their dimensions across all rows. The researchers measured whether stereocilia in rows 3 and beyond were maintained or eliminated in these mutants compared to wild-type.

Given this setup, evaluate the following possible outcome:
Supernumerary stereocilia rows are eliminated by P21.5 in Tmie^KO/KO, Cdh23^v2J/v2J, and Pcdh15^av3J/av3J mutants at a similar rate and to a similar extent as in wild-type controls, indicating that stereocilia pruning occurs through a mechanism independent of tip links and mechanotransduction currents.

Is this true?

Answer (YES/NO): NO